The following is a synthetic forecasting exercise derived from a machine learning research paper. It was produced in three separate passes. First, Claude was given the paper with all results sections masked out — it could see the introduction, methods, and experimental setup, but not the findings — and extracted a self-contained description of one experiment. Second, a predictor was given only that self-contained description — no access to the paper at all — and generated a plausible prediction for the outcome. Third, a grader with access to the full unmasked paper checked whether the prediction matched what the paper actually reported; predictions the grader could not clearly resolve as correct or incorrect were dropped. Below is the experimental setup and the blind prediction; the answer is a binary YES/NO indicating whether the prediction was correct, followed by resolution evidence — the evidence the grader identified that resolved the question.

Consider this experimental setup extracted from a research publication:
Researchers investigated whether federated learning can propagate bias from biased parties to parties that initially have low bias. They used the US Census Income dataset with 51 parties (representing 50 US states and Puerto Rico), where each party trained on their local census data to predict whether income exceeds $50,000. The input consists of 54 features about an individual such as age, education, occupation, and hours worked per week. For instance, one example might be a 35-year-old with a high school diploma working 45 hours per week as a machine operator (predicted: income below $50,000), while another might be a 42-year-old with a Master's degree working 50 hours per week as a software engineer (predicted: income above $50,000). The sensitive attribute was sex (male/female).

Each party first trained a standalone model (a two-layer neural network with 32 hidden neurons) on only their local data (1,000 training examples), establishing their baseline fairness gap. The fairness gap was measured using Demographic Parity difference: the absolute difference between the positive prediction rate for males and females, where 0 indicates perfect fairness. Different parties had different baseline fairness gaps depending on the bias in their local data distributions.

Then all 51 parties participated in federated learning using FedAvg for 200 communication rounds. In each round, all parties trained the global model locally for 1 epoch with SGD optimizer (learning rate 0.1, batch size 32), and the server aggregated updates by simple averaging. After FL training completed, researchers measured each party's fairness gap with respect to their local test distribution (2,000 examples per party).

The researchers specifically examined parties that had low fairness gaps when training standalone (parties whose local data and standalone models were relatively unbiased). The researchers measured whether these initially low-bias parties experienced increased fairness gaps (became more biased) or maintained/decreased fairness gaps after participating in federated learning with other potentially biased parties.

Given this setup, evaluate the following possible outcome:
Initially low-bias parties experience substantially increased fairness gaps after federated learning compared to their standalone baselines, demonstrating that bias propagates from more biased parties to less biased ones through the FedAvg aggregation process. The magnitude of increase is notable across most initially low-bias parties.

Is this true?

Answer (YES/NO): YES